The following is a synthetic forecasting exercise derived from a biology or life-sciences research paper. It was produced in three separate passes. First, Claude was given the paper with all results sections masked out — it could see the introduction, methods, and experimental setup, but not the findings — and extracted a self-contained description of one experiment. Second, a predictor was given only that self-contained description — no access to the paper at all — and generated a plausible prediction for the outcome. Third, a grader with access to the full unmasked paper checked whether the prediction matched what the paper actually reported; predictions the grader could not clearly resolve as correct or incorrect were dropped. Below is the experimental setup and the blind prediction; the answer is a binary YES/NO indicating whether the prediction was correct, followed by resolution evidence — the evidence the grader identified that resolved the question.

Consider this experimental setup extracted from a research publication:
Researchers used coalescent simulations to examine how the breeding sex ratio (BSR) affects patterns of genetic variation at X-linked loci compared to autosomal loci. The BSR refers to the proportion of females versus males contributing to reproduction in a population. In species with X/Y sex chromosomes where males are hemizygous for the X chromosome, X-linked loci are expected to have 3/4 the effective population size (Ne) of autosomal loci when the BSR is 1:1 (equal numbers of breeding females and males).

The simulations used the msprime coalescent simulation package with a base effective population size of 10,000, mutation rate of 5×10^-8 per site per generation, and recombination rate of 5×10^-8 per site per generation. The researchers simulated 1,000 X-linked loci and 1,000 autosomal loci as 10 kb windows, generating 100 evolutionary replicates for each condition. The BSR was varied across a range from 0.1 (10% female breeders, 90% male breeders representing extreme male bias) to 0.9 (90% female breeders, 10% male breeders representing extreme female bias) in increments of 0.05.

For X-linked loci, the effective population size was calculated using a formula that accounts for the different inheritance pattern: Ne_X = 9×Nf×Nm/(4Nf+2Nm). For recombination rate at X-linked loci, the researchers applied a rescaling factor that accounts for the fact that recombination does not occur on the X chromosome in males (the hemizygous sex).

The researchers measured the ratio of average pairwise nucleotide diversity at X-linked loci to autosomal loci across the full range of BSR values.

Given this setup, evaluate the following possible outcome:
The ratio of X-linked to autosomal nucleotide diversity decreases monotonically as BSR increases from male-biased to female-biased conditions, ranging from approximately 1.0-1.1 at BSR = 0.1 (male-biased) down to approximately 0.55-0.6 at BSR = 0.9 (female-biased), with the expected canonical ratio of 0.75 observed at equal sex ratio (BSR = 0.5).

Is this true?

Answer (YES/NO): NO